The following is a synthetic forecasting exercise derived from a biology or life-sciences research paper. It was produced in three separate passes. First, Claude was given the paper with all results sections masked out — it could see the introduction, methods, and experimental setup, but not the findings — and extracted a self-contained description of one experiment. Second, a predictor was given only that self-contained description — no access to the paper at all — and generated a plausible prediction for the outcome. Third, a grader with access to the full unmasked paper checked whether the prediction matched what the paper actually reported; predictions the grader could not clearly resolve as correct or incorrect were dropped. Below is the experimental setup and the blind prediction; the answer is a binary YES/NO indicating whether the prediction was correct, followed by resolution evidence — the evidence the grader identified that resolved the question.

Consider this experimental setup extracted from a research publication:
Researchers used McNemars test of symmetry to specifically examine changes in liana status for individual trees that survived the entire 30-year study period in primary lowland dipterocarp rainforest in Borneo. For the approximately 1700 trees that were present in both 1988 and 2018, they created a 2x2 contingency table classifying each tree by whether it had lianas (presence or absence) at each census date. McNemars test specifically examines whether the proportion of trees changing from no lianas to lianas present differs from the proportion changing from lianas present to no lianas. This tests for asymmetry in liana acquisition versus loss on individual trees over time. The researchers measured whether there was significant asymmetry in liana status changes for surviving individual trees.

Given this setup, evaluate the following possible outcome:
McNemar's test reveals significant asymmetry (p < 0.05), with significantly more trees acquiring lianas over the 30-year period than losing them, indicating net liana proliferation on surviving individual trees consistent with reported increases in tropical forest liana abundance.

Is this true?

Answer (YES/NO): NO